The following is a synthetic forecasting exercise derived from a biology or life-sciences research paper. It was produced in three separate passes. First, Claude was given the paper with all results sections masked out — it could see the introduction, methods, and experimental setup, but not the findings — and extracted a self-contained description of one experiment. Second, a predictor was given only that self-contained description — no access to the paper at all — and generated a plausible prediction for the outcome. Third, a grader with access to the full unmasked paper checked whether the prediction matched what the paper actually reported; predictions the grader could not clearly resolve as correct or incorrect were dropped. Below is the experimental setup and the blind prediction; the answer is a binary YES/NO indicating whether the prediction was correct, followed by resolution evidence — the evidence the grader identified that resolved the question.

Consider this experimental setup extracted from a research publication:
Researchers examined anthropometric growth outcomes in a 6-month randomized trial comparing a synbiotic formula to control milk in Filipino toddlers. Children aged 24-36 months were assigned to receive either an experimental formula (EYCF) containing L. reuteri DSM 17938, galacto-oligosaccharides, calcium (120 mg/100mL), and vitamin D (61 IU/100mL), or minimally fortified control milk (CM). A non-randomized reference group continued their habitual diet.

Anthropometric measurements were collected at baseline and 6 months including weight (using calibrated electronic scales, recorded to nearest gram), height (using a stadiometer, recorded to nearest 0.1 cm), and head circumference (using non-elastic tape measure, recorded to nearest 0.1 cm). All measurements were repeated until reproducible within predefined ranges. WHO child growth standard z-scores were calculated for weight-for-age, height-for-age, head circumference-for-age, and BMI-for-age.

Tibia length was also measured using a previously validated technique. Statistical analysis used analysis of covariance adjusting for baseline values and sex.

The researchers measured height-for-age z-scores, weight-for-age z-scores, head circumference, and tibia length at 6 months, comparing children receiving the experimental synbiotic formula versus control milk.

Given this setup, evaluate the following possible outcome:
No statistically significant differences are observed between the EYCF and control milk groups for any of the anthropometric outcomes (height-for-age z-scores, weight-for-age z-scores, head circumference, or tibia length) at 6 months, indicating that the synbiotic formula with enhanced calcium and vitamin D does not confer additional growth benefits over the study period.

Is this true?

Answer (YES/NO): YES